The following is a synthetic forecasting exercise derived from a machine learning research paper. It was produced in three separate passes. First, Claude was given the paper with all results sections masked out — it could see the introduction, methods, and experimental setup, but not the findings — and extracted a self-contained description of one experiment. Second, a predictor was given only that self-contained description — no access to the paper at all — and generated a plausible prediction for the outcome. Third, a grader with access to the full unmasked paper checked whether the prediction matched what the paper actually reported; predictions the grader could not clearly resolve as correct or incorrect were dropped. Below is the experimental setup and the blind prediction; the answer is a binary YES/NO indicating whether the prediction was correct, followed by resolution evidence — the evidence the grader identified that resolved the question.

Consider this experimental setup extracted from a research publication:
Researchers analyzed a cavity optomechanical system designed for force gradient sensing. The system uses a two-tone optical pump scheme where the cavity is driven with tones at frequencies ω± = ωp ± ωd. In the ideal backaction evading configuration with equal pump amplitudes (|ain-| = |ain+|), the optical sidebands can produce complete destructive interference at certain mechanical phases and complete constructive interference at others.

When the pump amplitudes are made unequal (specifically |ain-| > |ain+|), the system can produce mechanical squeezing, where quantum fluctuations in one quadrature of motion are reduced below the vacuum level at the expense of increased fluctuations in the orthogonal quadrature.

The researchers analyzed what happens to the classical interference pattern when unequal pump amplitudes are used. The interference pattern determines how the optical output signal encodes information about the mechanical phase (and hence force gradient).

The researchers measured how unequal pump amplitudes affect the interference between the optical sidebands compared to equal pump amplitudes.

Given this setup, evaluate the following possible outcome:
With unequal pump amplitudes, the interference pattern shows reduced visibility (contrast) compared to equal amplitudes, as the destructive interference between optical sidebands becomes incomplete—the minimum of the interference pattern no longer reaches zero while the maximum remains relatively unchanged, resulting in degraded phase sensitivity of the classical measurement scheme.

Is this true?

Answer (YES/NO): NO